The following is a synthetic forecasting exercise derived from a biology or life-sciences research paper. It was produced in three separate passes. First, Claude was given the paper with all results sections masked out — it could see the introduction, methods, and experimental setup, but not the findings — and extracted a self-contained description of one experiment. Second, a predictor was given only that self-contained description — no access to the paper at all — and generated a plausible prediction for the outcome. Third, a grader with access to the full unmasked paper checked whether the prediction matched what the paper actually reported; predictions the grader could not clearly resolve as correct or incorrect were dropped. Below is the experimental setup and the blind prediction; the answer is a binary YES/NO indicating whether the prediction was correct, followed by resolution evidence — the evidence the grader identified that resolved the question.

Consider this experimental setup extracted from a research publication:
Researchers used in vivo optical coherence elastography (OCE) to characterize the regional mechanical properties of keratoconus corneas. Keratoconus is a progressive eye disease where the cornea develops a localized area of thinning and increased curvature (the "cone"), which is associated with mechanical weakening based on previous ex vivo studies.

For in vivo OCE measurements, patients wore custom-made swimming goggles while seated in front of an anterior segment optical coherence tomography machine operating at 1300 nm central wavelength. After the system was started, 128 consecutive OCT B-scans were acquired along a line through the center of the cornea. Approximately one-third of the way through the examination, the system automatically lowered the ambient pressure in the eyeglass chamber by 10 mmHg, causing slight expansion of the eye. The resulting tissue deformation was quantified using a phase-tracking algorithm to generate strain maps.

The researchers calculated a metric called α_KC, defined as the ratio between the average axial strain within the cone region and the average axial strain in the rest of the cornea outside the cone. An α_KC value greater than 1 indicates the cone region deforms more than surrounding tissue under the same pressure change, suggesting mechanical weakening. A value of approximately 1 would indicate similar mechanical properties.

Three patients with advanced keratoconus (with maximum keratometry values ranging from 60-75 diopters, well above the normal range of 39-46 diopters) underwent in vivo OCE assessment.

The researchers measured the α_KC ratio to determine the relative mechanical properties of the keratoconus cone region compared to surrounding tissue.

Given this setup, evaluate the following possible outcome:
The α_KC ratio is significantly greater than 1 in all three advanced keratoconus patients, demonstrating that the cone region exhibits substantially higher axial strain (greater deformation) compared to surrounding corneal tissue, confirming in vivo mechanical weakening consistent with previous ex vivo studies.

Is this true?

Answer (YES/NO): YES